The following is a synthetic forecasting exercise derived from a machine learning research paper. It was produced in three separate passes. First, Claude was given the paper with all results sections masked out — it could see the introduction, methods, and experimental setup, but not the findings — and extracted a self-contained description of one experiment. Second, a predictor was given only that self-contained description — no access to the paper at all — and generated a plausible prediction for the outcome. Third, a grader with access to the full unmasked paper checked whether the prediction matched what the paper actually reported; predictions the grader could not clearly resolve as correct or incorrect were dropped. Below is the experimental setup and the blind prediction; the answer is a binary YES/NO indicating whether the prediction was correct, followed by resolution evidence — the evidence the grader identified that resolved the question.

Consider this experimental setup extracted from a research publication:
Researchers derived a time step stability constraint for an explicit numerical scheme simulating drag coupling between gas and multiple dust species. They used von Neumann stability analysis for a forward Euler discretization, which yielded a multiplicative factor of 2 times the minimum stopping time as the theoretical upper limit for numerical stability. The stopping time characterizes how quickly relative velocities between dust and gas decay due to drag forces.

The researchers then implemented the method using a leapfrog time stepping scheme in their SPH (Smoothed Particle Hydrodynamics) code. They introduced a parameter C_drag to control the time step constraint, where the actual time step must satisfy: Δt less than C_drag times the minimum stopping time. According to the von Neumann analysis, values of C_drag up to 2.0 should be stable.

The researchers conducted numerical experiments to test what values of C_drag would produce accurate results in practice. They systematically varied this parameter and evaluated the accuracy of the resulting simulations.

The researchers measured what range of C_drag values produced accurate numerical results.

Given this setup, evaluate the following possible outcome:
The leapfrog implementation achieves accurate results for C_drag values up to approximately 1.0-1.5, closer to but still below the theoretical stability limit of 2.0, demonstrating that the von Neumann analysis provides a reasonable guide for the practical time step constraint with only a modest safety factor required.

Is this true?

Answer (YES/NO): NO